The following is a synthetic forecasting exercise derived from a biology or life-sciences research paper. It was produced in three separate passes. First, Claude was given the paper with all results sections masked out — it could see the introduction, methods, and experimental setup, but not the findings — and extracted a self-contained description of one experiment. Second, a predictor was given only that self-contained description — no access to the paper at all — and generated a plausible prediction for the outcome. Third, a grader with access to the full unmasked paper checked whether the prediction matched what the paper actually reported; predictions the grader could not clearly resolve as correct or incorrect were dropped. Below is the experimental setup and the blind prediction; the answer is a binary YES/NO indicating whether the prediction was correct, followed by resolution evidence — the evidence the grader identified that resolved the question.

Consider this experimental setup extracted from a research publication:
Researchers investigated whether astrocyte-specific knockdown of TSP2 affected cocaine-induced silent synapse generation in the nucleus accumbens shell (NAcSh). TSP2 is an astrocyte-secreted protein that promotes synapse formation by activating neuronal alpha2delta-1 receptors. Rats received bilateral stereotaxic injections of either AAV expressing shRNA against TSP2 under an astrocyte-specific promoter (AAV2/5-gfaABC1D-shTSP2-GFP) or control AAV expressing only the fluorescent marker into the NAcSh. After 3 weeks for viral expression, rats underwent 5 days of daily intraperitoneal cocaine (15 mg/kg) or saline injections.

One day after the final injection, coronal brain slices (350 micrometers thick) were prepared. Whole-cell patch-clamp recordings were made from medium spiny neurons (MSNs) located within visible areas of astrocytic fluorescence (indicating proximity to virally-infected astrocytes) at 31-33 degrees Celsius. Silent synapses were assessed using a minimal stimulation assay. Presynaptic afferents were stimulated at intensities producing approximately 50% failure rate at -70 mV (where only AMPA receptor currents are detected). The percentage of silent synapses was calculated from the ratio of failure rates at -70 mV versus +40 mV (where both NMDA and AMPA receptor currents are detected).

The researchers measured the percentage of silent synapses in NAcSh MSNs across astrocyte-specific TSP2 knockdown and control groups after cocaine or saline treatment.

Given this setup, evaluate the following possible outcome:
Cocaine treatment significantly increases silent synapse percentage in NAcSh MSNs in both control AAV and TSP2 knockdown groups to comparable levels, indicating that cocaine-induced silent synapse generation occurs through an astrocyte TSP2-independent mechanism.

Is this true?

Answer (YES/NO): NO